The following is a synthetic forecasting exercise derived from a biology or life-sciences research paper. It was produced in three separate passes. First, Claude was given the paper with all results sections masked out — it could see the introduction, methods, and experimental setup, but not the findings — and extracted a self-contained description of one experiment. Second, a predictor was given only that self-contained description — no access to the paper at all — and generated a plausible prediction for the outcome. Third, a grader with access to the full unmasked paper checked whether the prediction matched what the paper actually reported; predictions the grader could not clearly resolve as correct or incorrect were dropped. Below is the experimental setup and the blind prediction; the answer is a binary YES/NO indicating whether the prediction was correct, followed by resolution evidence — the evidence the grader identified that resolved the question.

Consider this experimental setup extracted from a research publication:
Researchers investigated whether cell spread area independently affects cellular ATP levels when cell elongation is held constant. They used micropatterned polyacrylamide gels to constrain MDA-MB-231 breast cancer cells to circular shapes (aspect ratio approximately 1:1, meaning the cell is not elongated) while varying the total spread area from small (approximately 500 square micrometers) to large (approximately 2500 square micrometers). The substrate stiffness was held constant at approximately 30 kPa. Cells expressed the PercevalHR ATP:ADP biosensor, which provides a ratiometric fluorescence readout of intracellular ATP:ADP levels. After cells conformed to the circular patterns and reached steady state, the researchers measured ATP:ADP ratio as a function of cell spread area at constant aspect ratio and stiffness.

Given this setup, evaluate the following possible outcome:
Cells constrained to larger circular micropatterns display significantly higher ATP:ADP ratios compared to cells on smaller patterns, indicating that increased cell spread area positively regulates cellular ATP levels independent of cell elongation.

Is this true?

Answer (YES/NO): YES